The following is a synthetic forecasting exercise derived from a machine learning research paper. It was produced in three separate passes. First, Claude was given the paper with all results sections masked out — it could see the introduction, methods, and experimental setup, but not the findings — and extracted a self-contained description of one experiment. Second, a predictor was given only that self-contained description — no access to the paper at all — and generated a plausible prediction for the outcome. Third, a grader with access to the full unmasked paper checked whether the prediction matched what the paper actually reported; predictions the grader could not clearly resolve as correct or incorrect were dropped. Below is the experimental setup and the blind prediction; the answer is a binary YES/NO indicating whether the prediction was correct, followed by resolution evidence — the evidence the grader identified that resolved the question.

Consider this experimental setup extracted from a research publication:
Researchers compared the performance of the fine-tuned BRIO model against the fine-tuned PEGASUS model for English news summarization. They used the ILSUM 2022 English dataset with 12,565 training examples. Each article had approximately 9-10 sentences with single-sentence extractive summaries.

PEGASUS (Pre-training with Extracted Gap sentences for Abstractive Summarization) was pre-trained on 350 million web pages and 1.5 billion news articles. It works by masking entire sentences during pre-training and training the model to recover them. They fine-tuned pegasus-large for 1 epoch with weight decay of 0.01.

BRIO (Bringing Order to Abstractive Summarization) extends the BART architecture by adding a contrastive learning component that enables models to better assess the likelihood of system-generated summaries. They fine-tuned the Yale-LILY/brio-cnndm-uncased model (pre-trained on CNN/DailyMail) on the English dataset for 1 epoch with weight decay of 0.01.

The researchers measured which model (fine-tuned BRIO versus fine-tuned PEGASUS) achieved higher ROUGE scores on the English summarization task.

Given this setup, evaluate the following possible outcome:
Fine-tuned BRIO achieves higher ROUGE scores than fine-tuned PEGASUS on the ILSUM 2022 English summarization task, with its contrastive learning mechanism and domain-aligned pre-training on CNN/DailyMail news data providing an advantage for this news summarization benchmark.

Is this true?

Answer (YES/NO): NO